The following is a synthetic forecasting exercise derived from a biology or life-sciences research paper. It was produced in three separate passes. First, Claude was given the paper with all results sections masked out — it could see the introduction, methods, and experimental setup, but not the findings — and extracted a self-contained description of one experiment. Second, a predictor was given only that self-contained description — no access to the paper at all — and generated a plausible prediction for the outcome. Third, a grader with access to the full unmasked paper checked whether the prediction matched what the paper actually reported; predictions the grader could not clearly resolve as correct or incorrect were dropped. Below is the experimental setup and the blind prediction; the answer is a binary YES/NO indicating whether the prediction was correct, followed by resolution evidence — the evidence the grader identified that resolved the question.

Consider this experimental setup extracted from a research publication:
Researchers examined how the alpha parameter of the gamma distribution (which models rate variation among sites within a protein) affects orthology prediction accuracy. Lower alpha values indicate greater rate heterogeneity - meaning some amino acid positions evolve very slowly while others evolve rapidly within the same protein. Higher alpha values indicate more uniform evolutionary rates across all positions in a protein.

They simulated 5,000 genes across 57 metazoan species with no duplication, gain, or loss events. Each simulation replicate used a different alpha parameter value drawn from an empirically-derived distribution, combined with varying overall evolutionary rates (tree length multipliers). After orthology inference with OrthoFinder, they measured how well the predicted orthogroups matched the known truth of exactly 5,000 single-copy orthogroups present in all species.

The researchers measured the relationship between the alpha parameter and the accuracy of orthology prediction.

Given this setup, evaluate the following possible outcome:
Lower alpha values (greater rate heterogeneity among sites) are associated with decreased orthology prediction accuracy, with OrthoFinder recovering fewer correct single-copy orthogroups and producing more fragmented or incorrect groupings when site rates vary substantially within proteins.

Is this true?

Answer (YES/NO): NO